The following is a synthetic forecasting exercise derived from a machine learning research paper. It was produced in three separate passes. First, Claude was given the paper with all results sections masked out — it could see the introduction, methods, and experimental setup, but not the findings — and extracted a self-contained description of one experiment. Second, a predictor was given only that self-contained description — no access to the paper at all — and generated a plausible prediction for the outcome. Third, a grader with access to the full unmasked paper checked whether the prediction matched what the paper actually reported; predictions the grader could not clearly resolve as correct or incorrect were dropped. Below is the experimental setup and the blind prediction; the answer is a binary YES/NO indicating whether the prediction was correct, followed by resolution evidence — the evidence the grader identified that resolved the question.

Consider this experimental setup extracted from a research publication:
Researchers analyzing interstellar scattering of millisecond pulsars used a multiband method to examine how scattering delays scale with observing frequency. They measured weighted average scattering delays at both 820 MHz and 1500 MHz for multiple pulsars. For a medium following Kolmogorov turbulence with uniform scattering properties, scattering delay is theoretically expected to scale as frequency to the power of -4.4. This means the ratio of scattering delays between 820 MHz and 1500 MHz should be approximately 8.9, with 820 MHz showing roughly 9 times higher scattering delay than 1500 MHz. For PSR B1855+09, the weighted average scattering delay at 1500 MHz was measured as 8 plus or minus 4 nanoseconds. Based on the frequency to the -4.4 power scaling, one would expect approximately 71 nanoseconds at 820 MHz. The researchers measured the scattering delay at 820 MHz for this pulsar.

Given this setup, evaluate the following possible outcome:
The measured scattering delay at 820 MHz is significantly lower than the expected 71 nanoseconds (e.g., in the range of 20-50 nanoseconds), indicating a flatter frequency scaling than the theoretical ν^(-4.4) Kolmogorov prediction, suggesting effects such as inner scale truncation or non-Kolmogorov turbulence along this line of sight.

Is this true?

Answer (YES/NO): NO